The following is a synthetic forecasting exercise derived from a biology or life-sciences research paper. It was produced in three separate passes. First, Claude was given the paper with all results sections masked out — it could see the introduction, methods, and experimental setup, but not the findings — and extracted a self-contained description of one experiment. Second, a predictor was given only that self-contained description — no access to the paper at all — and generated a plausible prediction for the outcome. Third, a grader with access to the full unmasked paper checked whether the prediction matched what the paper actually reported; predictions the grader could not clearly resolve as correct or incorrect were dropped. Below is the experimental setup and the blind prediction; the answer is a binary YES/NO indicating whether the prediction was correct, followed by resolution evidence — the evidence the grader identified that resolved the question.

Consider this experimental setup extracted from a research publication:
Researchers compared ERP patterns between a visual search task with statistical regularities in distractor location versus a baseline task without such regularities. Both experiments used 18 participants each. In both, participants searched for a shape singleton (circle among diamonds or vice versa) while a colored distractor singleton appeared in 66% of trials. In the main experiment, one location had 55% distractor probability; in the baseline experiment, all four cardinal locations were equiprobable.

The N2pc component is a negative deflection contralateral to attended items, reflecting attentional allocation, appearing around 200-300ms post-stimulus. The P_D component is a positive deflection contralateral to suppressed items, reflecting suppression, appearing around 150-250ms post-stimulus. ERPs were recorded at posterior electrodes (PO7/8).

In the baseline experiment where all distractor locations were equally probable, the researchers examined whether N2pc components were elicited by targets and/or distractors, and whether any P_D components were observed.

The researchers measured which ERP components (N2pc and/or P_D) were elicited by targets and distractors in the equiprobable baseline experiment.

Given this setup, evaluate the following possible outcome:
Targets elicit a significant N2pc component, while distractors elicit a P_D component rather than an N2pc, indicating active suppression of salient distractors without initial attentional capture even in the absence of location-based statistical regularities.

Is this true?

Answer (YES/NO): NO